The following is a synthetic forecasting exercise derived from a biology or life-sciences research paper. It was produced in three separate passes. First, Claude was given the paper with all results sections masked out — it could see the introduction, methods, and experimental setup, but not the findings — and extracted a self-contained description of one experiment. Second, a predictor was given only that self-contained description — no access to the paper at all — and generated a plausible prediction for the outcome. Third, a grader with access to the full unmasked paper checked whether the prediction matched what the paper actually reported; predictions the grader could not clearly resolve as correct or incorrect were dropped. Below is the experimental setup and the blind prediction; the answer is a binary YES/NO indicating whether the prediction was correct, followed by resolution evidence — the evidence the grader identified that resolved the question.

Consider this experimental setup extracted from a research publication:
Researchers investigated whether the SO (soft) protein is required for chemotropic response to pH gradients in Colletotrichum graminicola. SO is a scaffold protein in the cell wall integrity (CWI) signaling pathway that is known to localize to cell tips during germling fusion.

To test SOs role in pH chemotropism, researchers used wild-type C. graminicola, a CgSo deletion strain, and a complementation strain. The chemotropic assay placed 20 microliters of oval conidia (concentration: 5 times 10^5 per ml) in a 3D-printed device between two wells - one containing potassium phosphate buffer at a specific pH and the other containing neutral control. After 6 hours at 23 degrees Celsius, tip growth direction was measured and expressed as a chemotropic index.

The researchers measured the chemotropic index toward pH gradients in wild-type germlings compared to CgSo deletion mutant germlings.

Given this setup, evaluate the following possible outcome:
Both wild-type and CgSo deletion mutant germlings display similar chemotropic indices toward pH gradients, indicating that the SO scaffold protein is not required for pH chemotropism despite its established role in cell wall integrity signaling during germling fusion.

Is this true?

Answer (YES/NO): NO